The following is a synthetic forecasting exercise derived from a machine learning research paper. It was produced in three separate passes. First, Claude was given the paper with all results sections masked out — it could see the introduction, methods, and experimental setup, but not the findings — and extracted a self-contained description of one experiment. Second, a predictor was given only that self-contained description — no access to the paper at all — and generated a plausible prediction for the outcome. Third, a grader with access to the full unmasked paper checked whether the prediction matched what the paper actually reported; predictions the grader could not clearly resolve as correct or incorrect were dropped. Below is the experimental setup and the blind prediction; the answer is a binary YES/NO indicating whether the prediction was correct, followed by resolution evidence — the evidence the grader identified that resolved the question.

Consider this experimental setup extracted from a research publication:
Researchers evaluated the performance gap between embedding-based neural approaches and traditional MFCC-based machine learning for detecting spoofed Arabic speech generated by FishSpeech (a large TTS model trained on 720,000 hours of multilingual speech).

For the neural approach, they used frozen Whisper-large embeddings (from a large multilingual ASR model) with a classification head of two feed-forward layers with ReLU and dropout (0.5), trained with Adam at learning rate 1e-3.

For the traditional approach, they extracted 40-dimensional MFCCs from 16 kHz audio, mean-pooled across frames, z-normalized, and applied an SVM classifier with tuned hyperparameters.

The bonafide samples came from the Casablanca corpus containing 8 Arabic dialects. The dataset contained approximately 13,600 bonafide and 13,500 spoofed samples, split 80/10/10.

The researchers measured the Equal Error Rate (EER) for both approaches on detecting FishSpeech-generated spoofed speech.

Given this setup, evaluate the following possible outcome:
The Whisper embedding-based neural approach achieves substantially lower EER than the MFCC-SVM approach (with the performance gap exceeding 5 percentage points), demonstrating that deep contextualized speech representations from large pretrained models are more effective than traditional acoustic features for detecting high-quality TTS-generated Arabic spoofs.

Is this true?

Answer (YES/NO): YES